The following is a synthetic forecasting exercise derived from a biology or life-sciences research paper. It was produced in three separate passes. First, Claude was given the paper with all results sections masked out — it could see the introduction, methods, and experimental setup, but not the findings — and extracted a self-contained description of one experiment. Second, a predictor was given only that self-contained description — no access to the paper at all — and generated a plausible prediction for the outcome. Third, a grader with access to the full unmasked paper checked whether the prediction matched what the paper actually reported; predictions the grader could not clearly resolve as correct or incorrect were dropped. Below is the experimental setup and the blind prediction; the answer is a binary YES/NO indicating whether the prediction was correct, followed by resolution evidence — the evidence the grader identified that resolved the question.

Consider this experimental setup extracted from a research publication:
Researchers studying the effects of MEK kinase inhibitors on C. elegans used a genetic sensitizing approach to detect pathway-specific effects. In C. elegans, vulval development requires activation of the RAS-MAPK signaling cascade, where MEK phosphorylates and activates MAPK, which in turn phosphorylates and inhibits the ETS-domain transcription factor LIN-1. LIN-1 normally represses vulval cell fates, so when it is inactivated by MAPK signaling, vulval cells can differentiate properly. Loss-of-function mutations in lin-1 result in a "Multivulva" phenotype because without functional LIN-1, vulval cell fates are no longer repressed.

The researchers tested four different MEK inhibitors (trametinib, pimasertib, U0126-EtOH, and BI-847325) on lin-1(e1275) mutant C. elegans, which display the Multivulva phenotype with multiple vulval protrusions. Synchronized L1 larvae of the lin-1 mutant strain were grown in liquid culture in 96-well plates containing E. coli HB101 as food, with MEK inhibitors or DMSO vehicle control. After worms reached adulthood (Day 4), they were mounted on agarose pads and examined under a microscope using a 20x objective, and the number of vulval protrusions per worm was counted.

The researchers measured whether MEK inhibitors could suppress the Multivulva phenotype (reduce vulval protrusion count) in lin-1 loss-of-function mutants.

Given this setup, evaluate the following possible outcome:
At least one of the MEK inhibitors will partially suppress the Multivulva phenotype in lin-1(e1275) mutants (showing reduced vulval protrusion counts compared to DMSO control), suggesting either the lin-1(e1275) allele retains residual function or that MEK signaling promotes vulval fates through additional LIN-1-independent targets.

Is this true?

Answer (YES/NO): NO